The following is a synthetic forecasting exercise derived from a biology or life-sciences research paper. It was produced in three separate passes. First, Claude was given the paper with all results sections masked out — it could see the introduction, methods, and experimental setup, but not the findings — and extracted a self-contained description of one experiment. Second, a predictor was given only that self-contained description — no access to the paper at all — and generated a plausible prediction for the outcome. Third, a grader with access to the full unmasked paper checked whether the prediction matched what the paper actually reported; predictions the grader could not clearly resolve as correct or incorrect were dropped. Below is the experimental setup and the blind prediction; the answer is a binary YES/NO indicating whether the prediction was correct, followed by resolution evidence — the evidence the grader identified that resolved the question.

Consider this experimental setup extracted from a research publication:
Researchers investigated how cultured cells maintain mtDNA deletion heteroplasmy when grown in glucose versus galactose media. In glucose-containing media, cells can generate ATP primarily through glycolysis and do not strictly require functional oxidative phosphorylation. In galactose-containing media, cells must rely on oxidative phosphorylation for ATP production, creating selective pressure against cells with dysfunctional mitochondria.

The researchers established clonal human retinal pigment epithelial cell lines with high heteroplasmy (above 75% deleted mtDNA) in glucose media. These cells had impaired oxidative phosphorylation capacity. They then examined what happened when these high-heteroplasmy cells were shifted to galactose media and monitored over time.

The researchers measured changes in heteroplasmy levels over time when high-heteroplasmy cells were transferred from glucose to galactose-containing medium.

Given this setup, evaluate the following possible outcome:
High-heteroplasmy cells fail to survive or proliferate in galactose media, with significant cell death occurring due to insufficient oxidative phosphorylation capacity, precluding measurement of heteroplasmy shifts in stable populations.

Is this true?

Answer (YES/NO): NO